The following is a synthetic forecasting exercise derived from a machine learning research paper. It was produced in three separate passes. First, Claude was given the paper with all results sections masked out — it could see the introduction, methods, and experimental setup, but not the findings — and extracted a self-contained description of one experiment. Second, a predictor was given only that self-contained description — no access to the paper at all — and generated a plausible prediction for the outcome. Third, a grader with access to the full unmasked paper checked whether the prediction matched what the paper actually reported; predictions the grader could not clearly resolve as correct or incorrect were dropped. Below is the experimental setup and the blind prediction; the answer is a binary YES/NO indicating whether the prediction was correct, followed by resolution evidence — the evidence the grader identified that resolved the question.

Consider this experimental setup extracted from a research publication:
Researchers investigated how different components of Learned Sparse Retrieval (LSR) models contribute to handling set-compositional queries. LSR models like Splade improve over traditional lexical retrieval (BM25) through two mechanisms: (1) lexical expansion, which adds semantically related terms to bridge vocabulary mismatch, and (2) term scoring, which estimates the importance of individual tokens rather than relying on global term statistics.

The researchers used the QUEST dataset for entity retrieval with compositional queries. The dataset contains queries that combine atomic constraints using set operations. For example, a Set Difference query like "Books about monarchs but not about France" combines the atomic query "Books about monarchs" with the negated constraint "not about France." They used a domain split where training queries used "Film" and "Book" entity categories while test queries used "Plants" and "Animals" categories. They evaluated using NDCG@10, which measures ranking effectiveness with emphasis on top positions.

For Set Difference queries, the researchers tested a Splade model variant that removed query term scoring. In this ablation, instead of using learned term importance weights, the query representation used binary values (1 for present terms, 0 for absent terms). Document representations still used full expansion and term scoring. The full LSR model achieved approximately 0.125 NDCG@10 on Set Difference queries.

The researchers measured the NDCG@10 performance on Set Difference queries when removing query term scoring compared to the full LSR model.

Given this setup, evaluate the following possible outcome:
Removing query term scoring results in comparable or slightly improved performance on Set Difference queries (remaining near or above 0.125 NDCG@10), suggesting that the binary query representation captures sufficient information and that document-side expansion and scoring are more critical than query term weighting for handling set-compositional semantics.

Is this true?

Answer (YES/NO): NO